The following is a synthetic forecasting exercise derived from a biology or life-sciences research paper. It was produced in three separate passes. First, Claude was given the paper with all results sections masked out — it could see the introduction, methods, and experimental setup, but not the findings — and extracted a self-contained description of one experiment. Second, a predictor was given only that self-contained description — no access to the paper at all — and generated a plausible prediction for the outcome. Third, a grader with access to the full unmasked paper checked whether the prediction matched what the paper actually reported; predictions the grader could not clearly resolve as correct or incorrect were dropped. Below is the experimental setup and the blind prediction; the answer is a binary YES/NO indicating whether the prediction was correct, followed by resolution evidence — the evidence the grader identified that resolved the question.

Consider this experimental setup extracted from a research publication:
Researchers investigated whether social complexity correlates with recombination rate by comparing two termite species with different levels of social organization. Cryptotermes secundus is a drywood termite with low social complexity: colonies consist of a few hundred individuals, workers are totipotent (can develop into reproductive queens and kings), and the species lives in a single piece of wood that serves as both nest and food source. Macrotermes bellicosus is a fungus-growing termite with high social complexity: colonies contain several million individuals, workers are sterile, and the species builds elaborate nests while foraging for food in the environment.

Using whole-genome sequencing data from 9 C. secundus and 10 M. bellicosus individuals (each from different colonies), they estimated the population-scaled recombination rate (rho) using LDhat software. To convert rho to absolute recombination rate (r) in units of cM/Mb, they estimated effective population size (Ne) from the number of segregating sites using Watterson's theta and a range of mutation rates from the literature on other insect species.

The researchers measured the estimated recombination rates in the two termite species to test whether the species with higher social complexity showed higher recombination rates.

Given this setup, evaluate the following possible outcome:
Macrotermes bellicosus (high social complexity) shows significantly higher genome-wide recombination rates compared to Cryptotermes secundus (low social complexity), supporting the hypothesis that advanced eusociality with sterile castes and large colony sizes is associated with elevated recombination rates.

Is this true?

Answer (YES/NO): NO